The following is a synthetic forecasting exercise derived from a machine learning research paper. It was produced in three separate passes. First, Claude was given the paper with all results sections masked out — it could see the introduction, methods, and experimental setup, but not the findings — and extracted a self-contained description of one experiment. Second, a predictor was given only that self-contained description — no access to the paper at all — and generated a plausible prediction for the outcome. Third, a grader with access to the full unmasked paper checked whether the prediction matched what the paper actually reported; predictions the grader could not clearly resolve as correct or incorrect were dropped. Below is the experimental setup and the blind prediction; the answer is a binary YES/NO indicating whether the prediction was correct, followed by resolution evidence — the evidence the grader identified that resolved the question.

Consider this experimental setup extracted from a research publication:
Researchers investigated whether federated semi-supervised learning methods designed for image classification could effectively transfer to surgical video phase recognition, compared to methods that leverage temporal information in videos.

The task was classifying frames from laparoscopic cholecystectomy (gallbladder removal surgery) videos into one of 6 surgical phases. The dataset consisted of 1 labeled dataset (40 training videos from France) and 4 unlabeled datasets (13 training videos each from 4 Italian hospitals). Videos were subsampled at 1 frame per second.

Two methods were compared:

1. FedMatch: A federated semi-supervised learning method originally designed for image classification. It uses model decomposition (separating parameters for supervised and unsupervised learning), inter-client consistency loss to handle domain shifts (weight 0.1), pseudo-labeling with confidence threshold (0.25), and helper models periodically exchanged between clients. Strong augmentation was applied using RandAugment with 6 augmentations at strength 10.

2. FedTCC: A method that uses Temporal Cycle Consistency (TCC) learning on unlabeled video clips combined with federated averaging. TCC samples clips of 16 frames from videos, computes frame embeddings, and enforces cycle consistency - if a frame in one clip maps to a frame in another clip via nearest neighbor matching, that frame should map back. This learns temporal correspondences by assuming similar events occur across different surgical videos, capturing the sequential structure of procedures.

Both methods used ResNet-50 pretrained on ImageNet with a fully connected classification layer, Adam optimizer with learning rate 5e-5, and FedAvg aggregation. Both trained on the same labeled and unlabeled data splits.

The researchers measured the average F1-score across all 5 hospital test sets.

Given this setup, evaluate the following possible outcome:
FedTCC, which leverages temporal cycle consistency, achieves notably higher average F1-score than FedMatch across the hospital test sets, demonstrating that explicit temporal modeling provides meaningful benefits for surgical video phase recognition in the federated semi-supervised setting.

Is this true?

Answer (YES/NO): YES